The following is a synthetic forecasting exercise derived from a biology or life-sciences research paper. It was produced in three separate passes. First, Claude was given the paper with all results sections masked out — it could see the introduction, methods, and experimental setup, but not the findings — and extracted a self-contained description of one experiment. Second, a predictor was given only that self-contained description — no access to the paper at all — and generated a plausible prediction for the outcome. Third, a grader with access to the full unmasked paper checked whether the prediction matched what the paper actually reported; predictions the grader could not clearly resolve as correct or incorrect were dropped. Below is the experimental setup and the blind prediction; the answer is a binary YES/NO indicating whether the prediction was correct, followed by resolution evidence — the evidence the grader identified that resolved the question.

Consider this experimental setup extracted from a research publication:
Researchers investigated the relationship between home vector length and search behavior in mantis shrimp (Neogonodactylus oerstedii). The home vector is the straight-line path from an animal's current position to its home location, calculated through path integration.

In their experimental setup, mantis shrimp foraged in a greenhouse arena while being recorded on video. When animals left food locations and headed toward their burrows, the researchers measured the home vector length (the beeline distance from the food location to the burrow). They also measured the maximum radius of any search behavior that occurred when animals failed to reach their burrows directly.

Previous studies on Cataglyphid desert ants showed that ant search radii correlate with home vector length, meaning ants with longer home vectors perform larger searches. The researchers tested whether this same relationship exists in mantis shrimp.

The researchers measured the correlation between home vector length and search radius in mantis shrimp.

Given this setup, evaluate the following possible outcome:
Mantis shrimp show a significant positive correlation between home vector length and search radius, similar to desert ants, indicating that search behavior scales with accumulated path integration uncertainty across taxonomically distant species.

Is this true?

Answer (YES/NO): NO